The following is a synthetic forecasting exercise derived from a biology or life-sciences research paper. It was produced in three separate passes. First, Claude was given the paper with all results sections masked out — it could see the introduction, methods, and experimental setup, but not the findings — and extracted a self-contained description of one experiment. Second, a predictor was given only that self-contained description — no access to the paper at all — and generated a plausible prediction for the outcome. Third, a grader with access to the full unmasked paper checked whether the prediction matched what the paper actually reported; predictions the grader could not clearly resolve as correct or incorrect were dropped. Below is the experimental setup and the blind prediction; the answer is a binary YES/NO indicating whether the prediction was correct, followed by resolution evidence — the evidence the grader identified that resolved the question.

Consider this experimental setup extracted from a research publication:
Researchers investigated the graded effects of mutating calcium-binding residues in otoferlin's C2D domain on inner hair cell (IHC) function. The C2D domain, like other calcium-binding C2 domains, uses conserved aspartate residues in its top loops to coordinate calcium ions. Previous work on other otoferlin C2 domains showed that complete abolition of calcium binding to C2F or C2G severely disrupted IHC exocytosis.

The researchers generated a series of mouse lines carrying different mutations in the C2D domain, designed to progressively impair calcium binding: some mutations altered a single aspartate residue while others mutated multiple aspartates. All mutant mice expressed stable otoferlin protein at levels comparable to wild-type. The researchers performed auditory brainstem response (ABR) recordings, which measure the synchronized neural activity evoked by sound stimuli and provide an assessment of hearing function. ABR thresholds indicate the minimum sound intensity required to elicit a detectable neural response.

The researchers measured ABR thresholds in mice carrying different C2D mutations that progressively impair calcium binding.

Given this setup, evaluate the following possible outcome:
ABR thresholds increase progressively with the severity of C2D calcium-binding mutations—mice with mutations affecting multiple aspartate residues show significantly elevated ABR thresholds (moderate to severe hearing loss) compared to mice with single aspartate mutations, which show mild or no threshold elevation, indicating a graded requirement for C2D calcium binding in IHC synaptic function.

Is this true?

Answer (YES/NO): NO